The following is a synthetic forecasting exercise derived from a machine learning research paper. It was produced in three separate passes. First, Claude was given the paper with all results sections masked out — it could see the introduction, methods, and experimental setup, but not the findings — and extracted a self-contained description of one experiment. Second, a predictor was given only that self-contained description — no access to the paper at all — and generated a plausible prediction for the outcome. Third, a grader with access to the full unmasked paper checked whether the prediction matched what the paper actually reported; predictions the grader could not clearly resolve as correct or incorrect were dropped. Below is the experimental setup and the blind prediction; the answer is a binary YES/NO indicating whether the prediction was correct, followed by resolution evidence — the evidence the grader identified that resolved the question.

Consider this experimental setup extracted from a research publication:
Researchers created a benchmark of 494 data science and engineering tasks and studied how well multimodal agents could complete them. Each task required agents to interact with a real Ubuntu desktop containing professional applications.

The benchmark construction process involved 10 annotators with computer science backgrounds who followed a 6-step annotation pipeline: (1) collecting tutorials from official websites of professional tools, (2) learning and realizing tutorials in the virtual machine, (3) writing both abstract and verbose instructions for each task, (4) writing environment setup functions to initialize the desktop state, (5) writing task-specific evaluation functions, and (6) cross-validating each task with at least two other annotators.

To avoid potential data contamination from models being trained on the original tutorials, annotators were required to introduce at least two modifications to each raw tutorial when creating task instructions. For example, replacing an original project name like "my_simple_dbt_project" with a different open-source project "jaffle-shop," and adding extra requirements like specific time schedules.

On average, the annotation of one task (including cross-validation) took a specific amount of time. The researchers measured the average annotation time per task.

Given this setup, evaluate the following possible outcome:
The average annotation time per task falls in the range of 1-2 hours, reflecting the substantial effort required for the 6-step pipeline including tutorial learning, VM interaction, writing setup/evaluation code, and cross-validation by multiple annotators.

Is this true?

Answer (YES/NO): NO